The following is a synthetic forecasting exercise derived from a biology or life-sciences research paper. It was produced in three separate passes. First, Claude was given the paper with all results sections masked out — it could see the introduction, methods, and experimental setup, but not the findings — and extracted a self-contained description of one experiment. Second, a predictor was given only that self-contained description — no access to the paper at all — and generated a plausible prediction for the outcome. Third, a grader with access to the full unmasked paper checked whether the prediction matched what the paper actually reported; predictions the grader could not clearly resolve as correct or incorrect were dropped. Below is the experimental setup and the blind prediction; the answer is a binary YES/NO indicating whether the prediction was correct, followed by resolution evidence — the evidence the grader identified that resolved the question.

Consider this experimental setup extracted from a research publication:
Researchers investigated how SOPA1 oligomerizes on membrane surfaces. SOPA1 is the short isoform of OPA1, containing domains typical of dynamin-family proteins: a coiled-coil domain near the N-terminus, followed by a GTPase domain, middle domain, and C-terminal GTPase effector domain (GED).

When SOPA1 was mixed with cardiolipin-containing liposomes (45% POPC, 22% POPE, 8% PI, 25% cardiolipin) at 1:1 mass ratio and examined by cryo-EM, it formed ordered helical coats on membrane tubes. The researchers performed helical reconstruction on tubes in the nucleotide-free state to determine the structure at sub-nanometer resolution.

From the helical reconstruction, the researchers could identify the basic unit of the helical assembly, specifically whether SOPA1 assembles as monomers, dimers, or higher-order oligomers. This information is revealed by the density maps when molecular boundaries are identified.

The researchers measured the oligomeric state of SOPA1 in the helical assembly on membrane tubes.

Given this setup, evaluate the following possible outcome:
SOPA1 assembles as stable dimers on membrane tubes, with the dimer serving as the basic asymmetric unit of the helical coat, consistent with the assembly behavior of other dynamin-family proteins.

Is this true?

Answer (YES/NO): YES